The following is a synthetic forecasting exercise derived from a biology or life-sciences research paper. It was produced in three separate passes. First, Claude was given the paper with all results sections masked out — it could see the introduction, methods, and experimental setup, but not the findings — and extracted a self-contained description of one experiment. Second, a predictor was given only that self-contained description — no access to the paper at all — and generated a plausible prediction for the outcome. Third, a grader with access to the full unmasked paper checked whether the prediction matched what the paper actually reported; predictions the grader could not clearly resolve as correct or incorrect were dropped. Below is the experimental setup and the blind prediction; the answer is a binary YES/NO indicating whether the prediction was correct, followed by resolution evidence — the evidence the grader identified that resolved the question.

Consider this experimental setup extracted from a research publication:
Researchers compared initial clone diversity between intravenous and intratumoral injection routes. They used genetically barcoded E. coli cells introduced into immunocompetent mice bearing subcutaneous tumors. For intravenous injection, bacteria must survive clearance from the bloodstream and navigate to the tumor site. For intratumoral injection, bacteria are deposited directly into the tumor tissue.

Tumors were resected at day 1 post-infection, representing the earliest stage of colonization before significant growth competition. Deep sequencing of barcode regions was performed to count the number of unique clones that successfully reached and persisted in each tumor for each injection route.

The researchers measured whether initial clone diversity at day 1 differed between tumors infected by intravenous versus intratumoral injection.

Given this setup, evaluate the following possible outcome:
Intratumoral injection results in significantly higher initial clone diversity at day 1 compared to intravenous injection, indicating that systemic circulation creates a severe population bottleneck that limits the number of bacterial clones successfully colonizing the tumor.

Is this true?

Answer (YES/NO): YES